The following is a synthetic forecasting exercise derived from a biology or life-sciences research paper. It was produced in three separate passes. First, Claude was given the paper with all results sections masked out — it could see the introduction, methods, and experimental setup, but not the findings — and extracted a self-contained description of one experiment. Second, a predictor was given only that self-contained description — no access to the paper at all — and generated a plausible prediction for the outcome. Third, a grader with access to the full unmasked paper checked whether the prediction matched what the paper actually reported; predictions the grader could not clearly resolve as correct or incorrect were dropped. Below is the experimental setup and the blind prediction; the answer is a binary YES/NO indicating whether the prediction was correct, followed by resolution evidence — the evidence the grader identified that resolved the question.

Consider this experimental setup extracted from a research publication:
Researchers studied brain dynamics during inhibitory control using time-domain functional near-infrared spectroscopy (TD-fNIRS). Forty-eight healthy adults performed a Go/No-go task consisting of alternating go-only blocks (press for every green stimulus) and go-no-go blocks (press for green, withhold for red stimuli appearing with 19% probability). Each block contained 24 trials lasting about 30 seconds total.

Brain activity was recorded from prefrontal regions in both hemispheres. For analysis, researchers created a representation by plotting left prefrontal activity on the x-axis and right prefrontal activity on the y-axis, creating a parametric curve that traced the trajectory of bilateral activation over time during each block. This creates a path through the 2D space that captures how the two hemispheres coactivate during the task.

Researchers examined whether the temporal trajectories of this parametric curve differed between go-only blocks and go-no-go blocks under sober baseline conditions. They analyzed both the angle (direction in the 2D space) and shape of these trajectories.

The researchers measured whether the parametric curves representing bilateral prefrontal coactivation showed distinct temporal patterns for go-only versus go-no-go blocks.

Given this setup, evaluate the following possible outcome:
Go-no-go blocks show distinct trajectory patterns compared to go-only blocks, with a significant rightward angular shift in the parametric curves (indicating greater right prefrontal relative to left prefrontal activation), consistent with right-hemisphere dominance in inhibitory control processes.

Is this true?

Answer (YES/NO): YES